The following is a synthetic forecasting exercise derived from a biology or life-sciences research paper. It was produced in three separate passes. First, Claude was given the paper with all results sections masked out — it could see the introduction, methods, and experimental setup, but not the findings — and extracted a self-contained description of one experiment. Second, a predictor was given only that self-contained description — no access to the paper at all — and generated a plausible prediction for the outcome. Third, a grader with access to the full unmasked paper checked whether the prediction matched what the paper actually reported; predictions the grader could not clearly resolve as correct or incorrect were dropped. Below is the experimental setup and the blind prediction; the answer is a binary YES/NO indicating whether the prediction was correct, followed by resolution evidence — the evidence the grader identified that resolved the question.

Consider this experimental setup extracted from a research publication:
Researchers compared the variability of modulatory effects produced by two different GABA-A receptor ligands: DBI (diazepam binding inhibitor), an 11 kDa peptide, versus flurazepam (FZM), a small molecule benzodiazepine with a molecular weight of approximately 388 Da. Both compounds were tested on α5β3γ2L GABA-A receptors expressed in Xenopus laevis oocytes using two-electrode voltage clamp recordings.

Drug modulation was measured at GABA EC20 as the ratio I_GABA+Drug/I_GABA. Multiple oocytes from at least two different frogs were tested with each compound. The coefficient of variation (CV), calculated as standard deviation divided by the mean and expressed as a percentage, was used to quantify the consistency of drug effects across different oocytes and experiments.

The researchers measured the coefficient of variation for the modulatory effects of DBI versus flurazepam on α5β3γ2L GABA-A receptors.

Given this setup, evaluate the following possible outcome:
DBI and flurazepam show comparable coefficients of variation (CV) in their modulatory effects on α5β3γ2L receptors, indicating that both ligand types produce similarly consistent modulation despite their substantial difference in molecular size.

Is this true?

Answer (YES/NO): NO